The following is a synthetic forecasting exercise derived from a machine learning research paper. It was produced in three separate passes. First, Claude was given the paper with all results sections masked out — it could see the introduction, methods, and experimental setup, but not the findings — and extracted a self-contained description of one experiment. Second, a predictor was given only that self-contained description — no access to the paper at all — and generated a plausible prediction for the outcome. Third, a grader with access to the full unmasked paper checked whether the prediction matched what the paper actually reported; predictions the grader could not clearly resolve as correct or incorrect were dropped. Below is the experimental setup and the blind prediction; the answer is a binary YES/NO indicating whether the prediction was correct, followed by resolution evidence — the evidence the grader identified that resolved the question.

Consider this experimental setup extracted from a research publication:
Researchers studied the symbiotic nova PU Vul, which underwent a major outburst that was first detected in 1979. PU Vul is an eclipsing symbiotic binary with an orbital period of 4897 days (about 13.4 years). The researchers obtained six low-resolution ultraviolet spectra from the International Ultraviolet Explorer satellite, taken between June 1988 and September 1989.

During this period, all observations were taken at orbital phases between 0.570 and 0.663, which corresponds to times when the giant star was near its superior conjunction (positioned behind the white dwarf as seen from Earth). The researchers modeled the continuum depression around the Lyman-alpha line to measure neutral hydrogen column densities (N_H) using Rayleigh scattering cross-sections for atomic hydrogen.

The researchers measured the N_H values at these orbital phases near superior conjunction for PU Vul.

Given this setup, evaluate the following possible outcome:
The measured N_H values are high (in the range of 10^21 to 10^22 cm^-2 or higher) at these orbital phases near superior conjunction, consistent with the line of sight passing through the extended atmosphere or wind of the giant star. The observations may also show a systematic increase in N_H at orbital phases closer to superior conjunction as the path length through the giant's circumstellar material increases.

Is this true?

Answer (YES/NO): NO